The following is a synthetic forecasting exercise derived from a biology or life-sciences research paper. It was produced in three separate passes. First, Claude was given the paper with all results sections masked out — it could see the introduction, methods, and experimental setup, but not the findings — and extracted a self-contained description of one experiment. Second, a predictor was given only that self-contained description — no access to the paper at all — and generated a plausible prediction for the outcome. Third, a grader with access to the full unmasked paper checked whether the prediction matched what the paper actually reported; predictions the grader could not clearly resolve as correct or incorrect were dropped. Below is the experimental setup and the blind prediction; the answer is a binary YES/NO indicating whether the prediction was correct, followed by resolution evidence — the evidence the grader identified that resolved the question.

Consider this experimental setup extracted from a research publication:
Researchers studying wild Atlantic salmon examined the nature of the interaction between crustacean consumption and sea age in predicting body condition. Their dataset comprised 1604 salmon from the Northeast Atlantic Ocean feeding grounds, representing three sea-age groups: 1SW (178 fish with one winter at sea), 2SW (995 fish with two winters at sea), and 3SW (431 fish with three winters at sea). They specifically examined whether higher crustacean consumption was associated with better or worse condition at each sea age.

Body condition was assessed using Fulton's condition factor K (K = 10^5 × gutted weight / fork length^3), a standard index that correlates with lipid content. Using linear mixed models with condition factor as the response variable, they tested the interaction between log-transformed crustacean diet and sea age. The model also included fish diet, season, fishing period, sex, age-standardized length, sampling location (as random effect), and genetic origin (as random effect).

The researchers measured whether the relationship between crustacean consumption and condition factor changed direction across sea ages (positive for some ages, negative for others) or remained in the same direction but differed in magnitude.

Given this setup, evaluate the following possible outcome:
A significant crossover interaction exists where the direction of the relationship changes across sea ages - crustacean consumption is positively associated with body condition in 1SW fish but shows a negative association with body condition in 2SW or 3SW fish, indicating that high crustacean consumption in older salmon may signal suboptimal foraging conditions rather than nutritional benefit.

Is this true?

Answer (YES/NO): YES